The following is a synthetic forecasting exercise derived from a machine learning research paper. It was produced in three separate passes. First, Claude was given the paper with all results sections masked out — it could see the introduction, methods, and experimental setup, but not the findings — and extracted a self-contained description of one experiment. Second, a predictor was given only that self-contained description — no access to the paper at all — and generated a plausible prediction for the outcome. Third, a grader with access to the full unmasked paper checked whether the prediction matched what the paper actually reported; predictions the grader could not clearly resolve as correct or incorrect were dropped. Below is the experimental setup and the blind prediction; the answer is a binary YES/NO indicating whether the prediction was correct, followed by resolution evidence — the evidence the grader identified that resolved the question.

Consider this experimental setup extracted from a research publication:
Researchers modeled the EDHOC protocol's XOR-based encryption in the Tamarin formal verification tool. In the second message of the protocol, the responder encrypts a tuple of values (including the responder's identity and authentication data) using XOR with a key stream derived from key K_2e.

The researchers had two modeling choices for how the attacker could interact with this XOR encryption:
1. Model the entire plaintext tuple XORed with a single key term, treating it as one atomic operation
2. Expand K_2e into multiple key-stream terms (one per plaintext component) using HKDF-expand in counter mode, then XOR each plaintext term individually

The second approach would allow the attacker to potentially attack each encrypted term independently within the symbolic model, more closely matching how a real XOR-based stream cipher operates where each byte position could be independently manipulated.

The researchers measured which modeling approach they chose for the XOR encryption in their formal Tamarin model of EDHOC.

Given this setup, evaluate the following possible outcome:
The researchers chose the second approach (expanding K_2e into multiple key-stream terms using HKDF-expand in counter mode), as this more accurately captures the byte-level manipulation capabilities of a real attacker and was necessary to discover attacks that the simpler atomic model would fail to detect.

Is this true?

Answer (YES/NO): YES